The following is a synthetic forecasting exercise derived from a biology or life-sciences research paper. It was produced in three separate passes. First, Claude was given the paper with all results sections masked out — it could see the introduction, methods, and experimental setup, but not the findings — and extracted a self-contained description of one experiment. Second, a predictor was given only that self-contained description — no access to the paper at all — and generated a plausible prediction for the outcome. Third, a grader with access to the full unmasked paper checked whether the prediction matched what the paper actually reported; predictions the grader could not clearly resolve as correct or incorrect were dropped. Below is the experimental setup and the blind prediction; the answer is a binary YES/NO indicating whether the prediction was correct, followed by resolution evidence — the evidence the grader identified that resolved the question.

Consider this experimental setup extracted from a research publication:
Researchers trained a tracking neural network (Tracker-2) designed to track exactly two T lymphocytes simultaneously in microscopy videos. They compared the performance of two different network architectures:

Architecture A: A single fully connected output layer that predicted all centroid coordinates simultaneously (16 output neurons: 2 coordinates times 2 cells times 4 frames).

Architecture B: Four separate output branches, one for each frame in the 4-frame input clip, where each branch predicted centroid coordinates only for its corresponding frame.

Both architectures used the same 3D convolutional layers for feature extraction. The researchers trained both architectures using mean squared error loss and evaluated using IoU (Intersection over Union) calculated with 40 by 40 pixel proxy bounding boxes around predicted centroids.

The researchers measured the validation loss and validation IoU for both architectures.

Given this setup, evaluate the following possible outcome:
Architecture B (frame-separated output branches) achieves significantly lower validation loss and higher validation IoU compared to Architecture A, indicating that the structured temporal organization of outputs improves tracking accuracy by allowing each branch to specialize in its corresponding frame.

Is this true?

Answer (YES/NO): YES